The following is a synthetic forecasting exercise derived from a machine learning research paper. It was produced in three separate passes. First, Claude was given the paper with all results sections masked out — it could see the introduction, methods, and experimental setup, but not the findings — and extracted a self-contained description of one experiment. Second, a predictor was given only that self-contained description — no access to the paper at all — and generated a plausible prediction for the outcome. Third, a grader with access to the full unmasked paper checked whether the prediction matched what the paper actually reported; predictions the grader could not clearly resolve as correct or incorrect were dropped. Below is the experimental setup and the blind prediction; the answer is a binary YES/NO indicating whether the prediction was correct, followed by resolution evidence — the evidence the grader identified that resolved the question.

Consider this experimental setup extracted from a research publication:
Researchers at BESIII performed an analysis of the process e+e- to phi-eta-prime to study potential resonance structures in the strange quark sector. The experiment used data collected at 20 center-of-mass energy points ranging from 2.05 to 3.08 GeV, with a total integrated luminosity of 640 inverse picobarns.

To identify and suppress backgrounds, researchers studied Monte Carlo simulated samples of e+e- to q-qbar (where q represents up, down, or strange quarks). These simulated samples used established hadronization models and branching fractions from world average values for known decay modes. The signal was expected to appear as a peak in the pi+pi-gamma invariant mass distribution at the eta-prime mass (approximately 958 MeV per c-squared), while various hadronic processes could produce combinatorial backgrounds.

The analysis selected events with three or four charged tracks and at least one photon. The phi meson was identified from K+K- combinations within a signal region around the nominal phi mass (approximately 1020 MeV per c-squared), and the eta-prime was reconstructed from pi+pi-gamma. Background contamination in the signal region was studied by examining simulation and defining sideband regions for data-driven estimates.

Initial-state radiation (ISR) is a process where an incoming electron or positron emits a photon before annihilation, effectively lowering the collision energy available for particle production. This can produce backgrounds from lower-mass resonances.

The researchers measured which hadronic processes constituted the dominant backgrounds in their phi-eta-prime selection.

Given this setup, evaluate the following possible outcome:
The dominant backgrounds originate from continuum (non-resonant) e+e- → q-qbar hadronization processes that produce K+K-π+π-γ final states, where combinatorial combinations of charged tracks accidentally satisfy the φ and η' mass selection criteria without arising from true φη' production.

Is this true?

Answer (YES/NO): NO